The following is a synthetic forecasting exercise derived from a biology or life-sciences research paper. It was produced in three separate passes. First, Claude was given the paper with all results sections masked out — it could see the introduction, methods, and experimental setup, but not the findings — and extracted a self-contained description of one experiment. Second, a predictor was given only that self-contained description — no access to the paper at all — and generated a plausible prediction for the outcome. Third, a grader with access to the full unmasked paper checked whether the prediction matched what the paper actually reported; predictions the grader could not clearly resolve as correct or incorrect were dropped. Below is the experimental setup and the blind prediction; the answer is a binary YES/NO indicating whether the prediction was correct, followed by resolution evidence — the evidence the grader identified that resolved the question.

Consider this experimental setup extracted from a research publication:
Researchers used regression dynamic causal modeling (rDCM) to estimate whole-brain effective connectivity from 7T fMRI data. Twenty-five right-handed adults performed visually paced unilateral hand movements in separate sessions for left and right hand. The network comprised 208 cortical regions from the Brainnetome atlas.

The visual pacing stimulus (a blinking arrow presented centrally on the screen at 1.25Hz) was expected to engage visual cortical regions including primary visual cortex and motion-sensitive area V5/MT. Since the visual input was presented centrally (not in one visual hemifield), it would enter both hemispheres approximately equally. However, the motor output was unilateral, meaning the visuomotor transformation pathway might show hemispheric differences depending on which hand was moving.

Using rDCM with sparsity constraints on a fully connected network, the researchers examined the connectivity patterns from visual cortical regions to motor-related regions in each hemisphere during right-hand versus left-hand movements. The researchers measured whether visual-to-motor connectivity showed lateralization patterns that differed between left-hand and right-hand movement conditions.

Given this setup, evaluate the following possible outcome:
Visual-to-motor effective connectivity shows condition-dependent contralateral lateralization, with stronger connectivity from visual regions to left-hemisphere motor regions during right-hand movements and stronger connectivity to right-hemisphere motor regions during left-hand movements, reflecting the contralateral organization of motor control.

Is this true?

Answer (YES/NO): NO